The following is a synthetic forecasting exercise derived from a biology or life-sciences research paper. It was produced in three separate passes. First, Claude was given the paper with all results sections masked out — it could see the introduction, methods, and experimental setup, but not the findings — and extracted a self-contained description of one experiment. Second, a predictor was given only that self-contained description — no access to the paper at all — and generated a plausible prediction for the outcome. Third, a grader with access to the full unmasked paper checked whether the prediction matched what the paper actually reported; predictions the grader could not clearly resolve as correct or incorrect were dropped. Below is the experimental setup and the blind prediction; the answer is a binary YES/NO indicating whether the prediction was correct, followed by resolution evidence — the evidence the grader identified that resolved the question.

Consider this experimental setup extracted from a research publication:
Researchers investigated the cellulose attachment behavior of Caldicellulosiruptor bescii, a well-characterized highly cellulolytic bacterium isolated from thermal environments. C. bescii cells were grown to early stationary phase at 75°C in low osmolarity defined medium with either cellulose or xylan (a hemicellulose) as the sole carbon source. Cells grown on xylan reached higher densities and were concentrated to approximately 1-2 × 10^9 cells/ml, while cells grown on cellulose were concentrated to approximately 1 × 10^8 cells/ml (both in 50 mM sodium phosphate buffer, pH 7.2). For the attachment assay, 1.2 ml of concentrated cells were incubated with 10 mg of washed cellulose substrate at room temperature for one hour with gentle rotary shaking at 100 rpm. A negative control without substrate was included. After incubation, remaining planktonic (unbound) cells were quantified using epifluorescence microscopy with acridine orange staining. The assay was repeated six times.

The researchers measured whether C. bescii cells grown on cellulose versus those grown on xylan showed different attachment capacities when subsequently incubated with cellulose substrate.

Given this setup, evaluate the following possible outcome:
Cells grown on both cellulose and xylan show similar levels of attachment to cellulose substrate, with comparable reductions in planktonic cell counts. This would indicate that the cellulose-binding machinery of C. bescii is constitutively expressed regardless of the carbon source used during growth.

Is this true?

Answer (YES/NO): NO